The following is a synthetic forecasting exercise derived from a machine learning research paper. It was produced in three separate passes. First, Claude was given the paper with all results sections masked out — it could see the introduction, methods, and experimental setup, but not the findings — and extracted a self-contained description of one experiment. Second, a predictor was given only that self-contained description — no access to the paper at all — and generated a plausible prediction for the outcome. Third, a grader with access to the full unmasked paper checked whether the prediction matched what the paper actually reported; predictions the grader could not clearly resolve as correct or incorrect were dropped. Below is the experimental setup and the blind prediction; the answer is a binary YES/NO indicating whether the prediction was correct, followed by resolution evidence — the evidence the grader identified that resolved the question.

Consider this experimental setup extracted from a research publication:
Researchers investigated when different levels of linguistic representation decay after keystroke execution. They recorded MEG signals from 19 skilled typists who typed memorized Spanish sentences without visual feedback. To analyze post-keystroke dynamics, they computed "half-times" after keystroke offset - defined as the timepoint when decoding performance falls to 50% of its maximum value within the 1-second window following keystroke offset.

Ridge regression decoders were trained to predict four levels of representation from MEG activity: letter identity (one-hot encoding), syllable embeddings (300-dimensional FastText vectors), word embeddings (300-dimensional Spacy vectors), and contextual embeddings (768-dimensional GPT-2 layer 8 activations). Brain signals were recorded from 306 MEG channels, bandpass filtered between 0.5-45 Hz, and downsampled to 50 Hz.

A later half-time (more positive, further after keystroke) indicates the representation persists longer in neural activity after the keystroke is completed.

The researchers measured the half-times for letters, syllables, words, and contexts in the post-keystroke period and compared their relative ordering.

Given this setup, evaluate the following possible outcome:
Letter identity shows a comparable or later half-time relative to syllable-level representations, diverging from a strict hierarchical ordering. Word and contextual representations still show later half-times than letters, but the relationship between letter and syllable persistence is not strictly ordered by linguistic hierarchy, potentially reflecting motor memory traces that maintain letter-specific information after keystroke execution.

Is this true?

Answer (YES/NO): NO